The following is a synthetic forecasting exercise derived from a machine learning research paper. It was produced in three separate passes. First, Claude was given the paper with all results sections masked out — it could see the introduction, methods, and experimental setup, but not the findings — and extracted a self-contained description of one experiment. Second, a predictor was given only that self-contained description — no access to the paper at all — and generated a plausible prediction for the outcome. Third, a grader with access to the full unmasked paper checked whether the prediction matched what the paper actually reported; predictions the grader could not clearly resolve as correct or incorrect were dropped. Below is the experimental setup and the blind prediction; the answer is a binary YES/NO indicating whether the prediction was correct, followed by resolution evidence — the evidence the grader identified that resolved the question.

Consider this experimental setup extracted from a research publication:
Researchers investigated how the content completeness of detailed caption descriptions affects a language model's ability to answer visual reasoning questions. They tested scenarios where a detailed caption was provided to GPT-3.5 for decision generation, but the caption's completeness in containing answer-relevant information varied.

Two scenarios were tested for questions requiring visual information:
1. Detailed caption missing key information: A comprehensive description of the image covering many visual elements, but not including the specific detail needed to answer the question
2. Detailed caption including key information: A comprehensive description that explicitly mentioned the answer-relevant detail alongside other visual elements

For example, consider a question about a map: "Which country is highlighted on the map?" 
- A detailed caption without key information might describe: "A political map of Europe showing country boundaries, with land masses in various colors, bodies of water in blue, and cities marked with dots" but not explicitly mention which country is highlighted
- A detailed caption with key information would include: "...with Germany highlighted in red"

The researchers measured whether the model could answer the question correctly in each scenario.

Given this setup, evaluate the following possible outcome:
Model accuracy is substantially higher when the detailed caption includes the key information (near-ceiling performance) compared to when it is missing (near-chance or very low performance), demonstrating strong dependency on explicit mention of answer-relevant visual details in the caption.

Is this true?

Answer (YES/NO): YES